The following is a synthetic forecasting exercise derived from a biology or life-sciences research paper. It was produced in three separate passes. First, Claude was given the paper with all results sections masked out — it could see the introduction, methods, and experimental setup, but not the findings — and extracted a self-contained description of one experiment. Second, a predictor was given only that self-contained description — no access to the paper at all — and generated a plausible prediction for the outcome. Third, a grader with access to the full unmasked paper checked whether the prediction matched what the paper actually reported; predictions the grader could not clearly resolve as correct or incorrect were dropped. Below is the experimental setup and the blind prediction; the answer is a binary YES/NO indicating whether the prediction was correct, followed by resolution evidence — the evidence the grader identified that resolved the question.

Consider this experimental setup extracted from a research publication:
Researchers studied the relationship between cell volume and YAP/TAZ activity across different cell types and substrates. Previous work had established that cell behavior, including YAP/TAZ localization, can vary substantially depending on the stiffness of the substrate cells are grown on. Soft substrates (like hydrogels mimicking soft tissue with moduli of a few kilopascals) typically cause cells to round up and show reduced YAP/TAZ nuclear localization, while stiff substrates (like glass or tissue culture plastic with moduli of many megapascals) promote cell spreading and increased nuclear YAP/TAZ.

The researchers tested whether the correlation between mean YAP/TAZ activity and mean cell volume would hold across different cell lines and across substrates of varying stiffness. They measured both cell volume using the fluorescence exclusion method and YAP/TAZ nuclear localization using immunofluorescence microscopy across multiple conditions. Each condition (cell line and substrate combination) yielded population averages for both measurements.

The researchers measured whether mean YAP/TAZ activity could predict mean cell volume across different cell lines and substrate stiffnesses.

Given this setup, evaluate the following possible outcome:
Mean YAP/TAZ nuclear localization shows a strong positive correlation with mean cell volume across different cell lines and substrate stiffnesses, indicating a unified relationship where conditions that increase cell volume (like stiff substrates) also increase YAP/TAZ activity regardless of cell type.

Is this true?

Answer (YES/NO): YES